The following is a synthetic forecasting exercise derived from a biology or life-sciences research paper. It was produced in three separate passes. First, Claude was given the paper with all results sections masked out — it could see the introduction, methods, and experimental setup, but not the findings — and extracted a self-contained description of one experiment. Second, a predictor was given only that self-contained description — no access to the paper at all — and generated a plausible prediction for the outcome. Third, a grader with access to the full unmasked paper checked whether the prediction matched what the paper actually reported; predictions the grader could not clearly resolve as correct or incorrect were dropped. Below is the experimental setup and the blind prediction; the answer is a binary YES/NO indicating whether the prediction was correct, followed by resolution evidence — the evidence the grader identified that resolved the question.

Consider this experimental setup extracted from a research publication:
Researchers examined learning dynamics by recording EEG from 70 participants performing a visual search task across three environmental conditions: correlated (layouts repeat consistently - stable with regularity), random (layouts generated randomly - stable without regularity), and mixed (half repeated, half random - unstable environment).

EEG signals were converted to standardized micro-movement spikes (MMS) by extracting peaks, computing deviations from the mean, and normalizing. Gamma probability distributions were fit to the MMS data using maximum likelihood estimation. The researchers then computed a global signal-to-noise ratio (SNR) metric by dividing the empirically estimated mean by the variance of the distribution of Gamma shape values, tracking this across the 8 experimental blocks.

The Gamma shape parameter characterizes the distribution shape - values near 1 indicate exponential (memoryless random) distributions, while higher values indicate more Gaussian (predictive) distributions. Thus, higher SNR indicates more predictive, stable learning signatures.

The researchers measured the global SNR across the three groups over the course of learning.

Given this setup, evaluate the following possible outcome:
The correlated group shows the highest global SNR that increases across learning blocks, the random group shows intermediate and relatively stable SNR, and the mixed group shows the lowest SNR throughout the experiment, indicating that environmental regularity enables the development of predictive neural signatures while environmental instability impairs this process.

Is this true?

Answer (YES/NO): NO